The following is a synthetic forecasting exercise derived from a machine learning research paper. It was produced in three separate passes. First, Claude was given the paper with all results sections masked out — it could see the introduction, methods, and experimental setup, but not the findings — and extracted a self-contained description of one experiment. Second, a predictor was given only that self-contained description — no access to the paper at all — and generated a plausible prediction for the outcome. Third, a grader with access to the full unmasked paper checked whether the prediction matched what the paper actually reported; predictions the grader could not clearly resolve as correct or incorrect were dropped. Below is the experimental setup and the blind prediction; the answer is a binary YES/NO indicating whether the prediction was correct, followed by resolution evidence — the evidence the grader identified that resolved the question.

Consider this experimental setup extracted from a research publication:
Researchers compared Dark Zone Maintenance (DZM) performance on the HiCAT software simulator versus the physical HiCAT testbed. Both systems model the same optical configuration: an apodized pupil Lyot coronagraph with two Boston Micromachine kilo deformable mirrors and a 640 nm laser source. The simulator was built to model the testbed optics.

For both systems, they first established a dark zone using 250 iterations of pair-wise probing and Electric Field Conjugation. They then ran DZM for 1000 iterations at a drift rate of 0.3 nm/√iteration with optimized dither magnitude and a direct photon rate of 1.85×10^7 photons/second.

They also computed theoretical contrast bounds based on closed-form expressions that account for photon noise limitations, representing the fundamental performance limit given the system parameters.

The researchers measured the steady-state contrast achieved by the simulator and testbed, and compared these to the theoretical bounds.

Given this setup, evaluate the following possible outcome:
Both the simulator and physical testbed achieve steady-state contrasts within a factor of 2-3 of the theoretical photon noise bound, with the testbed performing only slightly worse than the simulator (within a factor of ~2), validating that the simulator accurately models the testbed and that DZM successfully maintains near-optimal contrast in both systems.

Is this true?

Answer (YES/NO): NO